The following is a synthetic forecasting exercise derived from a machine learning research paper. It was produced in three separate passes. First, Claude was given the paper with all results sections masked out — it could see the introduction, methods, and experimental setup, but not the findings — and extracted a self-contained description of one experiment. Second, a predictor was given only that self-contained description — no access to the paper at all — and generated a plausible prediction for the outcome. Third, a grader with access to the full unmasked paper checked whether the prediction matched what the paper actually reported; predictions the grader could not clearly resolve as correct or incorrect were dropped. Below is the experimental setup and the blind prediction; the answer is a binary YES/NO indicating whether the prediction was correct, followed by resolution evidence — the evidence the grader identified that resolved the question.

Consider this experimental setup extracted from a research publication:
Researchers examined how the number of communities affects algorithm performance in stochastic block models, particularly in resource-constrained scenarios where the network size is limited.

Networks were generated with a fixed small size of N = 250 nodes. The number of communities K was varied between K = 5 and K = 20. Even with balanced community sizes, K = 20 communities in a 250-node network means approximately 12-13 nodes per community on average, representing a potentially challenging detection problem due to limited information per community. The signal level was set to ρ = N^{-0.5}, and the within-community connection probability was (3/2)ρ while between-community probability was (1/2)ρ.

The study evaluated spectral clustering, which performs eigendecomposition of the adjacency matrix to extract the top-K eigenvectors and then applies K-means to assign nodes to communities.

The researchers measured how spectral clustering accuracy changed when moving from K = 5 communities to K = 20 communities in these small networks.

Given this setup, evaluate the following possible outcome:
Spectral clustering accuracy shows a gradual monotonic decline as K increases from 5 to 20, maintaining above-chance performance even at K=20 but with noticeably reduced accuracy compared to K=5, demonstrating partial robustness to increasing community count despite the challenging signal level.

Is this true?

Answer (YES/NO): NO